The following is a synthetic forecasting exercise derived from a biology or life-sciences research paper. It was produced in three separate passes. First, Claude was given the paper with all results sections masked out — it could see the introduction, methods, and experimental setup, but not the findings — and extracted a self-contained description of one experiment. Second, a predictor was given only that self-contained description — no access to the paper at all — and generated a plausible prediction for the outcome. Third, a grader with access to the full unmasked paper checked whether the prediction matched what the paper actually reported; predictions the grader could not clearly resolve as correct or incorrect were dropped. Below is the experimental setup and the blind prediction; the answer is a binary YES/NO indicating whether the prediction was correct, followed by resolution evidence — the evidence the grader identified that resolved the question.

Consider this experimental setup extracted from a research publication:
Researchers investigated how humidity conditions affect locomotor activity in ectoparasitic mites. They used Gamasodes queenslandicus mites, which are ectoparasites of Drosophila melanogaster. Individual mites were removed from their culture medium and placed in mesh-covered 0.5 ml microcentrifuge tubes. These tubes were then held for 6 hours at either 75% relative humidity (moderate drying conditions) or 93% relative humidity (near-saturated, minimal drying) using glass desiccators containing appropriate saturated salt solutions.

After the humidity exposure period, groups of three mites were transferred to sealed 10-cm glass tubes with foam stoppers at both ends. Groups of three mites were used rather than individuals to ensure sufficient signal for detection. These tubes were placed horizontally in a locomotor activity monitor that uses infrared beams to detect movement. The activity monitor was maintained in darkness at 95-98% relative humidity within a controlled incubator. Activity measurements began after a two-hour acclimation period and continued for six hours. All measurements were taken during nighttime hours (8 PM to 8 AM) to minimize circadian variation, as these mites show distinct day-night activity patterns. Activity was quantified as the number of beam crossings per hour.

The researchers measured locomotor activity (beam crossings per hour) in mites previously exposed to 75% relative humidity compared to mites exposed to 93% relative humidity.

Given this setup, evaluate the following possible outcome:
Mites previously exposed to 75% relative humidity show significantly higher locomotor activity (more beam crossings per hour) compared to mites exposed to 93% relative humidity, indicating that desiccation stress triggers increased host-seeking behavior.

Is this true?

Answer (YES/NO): YES